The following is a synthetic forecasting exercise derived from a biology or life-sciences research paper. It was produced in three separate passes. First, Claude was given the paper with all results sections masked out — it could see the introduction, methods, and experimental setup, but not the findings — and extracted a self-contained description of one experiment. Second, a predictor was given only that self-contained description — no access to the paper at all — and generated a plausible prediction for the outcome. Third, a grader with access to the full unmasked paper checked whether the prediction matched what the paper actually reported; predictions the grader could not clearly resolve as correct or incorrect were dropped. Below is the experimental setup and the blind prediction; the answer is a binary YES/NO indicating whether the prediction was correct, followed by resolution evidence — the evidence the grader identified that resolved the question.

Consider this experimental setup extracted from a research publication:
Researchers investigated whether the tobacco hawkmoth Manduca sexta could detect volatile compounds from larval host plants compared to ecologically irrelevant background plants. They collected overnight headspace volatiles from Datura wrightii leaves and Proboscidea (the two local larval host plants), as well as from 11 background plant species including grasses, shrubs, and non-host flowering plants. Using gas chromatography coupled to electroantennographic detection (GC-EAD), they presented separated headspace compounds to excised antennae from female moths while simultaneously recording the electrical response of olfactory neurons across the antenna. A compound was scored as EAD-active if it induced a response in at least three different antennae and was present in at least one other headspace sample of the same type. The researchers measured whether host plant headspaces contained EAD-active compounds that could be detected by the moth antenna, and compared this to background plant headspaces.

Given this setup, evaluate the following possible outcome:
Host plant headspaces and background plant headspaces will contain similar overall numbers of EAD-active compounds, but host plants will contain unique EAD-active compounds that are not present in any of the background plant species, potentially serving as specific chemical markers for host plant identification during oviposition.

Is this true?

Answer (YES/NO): NO